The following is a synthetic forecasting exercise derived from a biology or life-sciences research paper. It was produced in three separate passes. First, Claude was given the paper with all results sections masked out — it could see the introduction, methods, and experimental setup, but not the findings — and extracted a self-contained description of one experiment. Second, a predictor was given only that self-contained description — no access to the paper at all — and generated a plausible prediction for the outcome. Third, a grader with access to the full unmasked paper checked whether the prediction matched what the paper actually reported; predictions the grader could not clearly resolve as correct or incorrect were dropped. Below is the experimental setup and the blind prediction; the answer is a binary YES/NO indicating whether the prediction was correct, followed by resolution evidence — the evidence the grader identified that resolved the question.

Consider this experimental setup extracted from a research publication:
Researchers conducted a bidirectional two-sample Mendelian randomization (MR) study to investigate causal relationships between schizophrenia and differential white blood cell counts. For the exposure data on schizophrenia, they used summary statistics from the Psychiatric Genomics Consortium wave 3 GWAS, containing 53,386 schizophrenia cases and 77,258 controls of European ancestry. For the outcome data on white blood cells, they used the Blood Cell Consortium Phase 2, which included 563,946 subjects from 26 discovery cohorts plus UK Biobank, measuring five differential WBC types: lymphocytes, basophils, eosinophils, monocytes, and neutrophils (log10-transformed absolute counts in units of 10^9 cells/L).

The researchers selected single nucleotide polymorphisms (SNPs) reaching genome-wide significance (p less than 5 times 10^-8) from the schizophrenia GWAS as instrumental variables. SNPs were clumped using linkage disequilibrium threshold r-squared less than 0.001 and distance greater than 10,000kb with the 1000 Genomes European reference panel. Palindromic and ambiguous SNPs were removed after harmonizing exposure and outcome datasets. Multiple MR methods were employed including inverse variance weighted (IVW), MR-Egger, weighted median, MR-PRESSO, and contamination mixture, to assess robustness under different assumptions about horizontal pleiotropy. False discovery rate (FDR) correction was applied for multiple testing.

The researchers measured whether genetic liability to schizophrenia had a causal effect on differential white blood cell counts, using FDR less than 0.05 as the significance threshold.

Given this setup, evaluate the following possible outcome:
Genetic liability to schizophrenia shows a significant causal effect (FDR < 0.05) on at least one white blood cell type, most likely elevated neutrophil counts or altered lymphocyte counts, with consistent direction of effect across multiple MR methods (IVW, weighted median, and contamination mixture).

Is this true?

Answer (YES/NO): NO